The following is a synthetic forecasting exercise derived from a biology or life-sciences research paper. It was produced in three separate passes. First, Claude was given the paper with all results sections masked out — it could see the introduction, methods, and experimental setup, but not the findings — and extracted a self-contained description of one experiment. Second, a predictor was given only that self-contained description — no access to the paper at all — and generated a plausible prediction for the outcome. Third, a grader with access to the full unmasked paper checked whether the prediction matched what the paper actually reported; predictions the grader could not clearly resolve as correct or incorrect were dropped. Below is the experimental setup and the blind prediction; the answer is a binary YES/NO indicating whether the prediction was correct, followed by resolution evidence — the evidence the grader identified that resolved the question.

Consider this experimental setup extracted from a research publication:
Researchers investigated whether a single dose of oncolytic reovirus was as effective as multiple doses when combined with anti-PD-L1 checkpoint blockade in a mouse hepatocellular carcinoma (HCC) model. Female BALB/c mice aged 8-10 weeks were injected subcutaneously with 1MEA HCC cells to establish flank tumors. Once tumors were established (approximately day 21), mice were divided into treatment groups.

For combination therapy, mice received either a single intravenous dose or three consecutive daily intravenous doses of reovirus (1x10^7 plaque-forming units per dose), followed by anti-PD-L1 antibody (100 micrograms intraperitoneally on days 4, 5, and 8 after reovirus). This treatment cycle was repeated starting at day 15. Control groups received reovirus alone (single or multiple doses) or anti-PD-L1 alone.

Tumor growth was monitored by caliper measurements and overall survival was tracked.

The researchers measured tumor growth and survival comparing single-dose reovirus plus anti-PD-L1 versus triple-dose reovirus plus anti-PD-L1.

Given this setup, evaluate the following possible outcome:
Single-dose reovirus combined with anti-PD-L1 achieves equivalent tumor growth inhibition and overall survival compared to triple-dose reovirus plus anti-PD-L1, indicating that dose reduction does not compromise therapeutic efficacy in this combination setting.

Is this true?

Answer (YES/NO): YES